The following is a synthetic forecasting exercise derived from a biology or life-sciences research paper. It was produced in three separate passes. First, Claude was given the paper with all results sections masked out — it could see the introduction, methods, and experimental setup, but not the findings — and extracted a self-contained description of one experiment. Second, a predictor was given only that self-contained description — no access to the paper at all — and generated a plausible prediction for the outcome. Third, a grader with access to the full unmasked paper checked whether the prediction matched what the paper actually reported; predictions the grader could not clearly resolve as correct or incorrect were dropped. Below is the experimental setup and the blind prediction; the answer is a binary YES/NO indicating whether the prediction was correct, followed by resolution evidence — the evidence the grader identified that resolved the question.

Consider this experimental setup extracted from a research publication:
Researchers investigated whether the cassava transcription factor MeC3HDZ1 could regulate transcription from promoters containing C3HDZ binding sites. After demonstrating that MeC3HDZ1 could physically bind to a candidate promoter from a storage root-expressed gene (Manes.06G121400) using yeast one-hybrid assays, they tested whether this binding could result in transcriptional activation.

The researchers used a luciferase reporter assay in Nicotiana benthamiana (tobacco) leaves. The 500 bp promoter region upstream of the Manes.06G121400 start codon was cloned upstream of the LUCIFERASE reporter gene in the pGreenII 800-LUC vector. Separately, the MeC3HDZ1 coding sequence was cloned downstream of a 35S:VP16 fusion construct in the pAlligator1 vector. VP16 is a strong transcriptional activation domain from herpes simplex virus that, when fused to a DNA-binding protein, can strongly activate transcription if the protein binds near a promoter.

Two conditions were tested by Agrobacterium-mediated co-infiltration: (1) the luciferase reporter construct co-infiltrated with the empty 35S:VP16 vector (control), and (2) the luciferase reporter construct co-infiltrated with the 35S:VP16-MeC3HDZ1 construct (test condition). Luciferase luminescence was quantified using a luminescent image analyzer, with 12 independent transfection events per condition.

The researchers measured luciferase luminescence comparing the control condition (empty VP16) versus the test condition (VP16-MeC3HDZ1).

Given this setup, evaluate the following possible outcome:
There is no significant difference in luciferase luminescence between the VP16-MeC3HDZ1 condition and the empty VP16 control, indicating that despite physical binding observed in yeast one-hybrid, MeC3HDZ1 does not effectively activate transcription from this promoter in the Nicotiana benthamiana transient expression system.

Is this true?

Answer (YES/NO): NO